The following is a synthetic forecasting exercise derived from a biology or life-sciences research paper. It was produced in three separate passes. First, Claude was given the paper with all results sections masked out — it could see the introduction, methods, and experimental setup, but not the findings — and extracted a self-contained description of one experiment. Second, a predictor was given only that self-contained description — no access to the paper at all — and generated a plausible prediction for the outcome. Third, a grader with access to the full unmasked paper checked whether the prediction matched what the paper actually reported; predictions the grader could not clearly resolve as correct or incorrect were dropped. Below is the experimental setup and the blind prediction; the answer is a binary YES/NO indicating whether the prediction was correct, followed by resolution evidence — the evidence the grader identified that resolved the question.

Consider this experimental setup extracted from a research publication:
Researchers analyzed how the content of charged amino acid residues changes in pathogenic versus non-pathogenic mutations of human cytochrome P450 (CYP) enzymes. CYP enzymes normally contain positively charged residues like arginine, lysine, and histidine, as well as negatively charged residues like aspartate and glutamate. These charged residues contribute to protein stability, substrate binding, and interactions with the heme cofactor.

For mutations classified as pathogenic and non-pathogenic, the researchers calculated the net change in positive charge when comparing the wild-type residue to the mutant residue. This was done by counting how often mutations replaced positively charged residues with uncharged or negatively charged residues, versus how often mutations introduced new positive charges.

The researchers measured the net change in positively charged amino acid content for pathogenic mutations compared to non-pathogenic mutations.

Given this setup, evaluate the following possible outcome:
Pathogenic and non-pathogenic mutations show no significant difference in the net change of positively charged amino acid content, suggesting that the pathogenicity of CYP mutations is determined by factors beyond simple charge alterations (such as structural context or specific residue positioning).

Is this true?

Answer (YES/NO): NO